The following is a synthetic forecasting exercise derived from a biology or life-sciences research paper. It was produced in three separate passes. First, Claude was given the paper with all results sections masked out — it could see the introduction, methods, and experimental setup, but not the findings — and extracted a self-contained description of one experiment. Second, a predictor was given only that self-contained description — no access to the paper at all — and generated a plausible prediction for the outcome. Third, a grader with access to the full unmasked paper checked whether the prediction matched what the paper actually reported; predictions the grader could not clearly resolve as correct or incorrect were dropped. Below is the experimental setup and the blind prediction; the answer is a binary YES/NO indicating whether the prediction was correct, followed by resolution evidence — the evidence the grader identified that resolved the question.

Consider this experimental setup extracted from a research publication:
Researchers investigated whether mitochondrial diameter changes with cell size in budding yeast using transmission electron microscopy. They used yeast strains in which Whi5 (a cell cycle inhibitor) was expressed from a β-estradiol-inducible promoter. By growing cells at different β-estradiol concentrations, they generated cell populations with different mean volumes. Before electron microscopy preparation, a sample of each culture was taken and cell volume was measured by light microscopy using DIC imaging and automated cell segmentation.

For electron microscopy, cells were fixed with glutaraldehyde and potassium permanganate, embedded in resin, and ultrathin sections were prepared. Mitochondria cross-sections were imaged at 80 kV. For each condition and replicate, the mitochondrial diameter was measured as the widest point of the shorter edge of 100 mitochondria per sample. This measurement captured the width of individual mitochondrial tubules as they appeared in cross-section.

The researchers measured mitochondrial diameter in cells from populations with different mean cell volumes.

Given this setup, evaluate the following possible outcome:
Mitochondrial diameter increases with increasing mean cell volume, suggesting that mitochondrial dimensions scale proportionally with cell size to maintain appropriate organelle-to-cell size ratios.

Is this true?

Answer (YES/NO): NO